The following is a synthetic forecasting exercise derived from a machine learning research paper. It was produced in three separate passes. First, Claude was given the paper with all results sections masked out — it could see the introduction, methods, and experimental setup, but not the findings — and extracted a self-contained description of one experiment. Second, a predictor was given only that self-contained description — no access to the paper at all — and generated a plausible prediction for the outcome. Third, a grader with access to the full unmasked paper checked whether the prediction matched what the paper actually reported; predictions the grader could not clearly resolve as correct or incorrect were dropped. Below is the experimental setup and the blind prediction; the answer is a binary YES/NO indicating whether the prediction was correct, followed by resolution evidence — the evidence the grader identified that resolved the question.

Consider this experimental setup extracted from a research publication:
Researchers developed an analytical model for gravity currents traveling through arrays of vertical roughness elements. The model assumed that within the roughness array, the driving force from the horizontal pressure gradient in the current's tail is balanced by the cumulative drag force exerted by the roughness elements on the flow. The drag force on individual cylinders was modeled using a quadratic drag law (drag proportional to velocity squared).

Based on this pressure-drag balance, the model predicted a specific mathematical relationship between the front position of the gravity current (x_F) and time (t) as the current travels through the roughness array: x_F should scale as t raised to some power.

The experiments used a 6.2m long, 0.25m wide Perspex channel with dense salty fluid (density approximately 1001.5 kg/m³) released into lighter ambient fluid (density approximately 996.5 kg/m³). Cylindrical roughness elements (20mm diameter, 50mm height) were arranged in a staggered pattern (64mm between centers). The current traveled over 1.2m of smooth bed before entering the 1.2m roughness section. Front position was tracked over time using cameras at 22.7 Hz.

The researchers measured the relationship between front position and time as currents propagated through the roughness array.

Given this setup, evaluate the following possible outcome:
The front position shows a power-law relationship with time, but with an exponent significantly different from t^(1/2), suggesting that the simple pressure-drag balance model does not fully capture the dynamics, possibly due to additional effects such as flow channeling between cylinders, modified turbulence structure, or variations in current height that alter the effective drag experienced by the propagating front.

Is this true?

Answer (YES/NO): NO